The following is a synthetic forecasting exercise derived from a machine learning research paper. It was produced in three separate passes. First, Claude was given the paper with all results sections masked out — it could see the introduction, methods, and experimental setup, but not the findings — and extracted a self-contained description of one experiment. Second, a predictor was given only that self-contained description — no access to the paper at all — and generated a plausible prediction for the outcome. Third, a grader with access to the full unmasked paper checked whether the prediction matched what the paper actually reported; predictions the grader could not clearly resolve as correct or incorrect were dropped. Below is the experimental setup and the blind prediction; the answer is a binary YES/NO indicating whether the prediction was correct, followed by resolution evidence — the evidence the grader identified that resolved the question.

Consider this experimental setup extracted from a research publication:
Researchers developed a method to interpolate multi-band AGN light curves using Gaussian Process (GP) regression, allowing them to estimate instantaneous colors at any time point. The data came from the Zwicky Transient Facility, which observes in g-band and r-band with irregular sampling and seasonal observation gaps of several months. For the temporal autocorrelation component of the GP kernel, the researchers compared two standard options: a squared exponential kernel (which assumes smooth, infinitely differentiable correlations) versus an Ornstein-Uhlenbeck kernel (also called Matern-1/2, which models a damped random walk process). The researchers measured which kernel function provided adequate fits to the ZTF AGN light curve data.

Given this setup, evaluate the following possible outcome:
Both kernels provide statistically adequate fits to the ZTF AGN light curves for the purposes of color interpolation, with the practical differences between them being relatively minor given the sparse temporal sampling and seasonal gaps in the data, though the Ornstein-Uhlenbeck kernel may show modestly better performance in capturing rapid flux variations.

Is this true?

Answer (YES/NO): NO